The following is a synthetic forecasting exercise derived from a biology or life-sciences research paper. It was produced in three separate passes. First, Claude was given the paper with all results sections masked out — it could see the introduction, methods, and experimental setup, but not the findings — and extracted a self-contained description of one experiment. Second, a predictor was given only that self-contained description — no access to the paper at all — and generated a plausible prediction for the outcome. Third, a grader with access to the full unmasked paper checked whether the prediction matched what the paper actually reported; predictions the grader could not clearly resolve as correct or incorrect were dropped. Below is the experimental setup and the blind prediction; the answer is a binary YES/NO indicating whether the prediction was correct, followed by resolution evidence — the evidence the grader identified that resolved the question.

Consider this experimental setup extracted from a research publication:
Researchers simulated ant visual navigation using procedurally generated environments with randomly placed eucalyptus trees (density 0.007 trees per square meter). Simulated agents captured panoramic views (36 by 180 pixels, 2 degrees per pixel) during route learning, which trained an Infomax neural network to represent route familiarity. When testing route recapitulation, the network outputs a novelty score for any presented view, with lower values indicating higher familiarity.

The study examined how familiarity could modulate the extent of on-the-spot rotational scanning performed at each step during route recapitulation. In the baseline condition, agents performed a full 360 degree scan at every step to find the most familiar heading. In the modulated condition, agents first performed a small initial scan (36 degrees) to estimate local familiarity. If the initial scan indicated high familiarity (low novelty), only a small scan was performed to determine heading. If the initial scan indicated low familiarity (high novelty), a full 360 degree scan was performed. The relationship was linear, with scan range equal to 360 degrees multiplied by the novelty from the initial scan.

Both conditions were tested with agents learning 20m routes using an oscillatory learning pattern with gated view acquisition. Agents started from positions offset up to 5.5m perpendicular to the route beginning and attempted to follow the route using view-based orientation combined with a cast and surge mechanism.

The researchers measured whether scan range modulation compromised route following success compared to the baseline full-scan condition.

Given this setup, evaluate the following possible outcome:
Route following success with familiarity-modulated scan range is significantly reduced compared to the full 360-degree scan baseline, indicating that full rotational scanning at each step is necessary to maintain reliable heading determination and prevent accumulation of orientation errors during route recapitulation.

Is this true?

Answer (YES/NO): NO